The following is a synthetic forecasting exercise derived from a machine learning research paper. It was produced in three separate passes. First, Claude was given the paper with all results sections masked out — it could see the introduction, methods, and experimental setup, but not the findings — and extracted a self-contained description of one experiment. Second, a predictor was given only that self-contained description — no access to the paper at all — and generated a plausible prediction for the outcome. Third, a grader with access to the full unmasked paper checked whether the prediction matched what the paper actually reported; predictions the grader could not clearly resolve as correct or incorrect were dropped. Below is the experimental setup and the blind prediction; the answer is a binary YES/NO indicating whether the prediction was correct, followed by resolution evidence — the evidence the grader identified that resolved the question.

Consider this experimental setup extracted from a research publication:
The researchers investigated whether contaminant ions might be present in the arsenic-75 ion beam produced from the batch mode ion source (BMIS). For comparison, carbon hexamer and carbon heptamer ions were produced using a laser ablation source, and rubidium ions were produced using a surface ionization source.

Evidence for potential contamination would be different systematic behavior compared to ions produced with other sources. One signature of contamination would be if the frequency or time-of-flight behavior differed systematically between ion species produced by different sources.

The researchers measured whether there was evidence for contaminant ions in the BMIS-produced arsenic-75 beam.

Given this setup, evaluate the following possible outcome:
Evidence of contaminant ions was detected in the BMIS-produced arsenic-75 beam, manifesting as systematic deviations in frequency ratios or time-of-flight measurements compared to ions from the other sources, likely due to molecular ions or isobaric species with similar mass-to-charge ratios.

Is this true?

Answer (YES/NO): YES